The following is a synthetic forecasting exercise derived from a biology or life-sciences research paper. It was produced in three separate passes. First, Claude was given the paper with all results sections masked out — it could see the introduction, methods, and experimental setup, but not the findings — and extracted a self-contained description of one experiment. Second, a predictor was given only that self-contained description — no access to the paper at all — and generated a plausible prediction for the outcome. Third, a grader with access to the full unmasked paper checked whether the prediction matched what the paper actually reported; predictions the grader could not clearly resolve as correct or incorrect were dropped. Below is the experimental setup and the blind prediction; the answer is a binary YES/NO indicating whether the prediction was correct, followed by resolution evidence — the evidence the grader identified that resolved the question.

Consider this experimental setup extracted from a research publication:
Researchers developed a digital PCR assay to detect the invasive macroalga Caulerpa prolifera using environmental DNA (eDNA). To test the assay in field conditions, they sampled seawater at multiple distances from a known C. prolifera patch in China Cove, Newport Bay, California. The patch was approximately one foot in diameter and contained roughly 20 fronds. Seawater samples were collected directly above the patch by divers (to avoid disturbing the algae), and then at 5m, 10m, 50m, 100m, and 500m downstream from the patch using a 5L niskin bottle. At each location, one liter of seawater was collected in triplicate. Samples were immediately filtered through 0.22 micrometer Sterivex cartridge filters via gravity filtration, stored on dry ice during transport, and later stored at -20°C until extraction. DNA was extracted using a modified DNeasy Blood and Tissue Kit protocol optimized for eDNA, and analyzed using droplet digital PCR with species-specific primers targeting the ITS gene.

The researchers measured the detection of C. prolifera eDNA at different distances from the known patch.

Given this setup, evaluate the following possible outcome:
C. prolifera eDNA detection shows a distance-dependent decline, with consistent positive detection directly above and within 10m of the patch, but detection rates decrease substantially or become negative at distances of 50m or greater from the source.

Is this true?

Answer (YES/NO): NO